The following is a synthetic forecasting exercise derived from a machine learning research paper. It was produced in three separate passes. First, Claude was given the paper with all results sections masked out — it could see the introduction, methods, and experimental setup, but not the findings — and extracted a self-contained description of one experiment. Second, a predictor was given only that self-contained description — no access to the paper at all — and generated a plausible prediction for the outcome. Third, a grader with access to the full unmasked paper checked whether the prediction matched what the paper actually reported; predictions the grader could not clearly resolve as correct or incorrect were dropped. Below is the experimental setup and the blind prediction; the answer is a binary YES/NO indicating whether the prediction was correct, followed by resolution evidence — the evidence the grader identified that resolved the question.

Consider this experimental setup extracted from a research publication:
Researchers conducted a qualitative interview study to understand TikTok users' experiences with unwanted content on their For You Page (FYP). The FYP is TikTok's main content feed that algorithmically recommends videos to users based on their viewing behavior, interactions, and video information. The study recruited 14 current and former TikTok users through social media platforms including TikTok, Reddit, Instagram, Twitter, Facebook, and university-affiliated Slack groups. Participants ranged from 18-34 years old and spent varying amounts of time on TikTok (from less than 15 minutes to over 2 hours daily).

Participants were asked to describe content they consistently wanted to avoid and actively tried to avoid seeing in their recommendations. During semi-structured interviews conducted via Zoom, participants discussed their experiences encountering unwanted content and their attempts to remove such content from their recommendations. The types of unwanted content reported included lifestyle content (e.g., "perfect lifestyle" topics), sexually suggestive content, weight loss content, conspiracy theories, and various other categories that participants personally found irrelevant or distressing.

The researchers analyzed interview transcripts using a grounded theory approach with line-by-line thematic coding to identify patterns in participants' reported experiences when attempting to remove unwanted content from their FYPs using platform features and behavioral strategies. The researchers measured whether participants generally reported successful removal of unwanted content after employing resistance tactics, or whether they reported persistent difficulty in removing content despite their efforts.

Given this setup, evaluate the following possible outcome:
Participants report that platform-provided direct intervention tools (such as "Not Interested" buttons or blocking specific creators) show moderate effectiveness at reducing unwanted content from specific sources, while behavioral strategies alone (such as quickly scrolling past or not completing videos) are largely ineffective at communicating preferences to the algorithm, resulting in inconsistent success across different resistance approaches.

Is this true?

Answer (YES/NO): NO